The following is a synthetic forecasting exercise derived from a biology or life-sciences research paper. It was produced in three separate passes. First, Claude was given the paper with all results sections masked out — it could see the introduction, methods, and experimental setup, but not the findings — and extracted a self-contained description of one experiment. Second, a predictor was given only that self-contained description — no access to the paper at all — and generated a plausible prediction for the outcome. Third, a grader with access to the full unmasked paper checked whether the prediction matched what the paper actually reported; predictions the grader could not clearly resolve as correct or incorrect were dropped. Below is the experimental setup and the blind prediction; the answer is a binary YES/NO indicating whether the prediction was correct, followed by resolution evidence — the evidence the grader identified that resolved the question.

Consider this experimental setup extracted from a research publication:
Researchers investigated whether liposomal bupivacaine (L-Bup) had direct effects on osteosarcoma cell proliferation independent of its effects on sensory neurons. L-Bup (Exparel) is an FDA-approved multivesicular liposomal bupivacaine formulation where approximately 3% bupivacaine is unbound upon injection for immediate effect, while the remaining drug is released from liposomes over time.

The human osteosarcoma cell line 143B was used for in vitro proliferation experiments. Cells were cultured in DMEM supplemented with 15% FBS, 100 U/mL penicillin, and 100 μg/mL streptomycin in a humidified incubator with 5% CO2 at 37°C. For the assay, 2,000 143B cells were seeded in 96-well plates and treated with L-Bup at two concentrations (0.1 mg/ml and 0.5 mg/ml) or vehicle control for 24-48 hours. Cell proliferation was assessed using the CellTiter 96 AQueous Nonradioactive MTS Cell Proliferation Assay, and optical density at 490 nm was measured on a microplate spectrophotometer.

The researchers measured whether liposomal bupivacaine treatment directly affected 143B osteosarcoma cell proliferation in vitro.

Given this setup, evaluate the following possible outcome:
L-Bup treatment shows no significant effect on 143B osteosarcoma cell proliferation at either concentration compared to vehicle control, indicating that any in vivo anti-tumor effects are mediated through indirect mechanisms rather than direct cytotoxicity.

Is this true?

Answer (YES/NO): YES